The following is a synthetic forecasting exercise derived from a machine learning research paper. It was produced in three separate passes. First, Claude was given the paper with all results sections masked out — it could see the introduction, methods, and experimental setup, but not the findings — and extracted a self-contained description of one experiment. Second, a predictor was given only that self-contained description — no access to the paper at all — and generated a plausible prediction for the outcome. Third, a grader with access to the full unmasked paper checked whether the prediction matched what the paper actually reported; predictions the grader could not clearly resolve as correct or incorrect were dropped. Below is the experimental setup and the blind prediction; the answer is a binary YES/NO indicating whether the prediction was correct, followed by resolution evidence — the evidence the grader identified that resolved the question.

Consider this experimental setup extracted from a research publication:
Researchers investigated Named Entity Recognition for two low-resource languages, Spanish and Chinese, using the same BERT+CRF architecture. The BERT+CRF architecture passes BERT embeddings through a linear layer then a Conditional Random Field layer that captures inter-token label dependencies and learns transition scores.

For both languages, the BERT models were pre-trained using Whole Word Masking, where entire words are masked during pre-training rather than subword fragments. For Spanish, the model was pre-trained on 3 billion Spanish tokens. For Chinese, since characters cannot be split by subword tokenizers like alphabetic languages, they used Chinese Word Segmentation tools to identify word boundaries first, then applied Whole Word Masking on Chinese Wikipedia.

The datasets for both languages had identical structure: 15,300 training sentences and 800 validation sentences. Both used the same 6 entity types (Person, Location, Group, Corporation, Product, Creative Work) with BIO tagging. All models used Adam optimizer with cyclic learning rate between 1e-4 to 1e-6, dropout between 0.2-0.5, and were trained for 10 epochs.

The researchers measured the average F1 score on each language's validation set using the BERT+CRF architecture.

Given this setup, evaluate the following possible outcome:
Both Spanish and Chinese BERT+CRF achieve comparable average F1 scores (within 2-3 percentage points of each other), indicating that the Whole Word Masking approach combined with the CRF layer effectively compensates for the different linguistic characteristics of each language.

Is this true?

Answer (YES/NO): NO